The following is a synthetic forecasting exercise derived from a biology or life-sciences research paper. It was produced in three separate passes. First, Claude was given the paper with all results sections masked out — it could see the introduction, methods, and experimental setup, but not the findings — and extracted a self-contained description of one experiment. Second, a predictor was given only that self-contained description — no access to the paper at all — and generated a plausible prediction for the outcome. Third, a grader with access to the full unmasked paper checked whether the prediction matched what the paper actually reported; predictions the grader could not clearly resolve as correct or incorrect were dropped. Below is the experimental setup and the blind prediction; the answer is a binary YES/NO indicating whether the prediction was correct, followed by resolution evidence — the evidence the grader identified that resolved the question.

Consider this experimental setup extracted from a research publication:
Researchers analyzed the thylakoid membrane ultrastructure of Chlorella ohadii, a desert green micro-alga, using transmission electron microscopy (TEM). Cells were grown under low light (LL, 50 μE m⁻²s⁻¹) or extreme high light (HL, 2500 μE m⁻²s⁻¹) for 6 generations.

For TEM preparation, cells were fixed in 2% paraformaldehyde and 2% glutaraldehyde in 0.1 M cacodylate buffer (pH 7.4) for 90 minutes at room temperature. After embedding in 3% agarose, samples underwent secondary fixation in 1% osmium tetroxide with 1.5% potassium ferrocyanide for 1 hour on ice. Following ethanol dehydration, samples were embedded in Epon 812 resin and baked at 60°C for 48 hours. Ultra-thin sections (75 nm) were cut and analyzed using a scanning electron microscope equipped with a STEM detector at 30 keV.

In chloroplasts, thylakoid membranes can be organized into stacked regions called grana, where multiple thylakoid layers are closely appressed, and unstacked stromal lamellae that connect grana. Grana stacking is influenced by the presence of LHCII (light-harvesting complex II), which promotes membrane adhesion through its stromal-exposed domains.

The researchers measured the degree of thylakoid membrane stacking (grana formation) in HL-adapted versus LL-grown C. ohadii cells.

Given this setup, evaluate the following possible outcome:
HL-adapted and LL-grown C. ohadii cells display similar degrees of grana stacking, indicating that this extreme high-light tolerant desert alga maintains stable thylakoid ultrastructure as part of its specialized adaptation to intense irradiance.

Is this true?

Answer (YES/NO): YES